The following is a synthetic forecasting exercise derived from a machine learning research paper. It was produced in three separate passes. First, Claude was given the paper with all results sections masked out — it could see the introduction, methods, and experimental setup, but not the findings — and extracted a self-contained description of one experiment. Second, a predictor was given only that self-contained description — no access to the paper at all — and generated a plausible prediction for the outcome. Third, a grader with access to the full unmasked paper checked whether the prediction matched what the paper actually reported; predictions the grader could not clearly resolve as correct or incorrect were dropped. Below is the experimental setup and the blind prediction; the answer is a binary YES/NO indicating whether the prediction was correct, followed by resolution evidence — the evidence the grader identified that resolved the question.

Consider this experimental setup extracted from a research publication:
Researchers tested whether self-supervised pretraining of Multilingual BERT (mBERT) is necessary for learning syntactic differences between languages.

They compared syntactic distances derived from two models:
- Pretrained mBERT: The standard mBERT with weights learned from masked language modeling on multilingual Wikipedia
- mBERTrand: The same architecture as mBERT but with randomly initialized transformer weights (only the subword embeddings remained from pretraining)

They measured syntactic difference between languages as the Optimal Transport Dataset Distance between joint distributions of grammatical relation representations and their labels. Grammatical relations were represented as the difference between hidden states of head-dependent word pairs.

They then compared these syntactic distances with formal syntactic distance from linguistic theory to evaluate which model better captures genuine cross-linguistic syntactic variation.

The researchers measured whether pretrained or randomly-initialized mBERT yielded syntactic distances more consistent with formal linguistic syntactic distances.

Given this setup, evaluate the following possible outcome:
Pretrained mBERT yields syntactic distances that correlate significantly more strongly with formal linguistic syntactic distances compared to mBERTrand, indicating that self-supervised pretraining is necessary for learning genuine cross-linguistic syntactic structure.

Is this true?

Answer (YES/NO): YES